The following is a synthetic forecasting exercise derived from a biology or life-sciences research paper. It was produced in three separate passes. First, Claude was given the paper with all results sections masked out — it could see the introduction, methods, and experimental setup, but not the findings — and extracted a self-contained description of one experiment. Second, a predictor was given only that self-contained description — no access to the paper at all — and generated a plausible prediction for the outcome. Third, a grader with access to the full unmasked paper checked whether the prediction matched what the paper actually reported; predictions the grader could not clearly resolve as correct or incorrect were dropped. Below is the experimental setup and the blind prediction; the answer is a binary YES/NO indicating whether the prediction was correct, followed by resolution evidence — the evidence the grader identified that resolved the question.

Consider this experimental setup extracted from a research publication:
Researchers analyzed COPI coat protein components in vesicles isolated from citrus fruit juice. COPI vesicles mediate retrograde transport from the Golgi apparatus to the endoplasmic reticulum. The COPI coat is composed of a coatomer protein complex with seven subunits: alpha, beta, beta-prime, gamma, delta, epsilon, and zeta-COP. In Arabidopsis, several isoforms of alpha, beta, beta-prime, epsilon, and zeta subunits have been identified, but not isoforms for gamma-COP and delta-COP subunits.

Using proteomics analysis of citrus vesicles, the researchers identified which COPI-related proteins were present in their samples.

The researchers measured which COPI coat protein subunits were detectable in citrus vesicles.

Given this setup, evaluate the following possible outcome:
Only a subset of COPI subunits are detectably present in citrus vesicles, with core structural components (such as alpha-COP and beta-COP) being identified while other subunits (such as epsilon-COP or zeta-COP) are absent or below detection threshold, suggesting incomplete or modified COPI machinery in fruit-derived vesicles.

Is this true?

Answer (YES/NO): NO